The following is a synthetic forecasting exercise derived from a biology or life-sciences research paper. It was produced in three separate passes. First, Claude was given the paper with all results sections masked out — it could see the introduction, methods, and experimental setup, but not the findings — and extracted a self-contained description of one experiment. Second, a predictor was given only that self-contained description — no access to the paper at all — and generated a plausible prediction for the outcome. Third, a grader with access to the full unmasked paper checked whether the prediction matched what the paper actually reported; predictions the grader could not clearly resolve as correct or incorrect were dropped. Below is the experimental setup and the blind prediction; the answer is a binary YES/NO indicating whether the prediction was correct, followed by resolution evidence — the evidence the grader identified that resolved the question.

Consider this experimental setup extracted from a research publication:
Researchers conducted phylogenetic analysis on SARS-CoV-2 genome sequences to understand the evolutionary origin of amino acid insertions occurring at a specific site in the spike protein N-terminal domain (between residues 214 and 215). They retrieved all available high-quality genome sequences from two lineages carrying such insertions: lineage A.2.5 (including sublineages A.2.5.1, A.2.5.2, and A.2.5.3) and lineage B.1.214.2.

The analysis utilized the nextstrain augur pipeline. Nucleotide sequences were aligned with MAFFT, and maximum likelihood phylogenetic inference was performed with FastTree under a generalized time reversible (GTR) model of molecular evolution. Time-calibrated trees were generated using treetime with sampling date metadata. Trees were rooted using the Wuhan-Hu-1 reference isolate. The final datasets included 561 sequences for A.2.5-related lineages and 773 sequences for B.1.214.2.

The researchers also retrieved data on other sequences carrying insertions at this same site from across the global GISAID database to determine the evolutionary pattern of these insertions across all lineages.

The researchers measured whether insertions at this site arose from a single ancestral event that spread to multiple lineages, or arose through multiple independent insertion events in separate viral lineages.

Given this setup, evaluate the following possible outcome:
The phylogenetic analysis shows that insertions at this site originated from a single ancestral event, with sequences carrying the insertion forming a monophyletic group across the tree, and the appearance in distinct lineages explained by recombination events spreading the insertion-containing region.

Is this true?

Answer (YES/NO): NO